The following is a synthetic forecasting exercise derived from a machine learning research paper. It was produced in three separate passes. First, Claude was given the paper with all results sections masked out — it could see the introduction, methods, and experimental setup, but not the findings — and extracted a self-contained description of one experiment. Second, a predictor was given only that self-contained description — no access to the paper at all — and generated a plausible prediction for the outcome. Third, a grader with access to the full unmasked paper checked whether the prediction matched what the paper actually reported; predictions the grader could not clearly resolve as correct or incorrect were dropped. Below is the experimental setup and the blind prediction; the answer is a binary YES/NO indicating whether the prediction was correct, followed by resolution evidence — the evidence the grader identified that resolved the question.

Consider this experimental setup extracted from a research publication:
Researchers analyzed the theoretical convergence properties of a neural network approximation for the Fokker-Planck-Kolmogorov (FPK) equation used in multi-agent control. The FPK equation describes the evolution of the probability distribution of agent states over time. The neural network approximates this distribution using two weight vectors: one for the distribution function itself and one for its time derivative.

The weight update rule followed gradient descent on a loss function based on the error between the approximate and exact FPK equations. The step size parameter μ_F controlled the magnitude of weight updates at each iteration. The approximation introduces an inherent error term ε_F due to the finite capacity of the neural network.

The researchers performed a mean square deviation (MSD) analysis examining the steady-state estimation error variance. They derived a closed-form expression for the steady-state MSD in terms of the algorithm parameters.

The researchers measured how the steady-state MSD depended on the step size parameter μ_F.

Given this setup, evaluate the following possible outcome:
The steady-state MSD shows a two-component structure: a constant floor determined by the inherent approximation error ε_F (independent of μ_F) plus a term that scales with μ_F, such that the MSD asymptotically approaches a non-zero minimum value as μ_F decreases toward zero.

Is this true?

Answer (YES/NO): NO